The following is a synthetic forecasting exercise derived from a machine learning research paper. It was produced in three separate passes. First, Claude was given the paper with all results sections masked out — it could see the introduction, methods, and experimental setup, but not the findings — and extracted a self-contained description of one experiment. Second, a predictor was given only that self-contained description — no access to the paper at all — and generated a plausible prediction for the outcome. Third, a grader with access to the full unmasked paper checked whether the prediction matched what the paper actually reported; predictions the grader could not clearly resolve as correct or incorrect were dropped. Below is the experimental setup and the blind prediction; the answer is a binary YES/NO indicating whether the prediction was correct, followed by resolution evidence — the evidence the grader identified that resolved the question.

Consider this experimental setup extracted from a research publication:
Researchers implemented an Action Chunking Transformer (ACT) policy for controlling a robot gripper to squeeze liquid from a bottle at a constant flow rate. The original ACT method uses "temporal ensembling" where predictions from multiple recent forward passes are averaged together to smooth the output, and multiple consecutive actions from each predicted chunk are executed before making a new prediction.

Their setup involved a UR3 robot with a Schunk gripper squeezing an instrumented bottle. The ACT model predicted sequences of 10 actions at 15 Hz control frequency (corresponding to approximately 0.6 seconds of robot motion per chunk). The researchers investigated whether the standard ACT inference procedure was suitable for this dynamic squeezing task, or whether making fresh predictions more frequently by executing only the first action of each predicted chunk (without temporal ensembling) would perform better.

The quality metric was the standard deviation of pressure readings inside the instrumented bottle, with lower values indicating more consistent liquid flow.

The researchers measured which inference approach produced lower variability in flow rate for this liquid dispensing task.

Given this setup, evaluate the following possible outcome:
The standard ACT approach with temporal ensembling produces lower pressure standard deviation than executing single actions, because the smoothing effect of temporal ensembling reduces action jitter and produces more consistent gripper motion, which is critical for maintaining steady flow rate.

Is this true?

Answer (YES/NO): NO